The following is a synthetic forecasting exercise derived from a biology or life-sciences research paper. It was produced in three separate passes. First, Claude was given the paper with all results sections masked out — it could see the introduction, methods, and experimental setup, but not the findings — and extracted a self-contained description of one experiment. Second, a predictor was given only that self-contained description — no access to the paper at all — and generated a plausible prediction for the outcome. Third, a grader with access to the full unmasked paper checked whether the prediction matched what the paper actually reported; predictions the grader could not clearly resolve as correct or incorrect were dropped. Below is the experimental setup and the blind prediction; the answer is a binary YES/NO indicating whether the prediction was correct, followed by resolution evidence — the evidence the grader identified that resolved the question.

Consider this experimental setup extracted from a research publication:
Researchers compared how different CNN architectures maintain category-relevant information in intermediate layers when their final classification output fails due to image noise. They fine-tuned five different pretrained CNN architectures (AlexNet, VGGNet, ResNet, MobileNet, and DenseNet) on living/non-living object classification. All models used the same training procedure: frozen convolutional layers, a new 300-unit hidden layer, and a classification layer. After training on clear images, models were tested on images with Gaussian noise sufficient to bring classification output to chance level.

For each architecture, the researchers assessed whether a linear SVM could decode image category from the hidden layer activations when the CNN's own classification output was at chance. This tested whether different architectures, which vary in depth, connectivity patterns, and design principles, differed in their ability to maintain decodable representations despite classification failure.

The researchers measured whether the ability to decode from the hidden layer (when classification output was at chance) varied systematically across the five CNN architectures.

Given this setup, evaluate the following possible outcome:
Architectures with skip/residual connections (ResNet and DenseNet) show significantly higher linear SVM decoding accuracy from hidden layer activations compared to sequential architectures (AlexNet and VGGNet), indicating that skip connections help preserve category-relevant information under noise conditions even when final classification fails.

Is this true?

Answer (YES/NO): NO